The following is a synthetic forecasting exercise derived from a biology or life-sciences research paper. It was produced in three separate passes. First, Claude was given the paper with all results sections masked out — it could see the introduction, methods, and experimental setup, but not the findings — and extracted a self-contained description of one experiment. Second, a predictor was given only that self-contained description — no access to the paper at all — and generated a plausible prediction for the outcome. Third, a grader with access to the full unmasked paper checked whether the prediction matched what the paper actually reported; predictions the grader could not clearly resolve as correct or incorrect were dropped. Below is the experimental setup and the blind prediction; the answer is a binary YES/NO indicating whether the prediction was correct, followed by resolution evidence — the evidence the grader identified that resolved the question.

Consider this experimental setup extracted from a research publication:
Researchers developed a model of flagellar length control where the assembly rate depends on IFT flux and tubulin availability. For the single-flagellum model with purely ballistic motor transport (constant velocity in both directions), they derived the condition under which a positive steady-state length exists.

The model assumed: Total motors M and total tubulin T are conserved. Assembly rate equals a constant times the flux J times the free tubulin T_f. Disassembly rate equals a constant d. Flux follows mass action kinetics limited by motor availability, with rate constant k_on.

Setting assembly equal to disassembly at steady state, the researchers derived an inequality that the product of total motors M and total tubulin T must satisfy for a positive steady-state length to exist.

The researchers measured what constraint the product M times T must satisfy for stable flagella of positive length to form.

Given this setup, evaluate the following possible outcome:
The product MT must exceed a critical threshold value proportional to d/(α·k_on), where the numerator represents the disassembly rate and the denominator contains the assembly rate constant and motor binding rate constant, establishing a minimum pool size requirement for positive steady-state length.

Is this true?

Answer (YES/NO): YES